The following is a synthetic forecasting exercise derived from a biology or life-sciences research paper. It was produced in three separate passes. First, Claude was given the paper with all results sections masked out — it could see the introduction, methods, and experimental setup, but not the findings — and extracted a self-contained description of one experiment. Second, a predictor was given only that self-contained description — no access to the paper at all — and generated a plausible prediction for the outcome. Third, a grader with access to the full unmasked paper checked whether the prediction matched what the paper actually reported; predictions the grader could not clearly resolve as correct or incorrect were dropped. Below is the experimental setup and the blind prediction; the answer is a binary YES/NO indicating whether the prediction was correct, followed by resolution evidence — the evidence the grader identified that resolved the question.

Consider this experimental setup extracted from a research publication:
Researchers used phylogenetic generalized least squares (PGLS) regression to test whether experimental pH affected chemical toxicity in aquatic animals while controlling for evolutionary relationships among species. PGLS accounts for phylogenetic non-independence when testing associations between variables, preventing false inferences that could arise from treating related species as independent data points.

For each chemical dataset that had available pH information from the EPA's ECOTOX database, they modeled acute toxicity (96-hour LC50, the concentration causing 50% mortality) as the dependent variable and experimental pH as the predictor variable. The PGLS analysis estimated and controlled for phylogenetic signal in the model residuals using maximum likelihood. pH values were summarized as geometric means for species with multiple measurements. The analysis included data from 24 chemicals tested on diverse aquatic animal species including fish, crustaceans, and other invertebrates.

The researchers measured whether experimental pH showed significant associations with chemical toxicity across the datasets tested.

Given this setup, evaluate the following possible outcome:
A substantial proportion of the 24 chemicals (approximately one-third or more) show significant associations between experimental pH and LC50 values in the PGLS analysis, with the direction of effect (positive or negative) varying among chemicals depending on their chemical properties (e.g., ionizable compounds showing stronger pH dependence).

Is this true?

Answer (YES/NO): NO